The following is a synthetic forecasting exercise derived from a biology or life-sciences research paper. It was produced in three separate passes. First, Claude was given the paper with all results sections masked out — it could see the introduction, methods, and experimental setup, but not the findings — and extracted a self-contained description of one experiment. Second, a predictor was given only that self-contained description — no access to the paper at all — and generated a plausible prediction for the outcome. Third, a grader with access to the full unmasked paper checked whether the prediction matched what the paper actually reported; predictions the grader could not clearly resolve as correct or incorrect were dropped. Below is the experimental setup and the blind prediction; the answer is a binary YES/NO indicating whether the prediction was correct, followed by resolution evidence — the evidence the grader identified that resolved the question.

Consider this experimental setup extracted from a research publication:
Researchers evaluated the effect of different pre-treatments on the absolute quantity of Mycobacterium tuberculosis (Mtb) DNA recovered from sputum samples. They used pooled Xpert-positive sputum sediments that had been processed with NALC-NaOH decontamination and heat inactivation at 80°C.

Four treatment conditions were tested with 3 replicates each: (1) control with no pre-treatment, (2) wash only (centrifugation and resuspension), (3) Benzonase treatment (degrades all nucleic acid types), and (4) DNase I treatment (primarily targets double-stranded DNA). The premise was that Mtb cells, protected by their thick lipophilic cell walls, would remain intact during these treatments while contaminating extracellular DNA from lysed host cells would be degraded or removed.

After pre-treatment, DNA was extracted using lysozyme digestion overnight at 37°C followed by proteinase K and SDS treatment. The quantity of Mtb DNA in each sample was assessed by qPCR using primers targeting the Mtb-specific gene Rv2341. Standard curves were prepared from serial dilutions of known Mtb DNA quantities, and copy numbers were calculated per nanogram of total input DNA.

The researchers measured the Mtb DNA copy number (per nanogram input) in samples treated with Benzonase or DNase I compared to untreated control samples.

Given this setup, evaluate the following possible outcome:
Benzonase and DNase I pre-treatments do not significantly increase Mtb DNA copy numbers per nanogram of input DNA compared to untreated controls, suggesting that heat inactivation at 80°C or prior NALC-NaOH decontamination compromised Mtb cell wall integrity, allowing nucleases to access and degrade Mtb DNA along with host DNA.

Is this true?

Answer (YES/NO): NO